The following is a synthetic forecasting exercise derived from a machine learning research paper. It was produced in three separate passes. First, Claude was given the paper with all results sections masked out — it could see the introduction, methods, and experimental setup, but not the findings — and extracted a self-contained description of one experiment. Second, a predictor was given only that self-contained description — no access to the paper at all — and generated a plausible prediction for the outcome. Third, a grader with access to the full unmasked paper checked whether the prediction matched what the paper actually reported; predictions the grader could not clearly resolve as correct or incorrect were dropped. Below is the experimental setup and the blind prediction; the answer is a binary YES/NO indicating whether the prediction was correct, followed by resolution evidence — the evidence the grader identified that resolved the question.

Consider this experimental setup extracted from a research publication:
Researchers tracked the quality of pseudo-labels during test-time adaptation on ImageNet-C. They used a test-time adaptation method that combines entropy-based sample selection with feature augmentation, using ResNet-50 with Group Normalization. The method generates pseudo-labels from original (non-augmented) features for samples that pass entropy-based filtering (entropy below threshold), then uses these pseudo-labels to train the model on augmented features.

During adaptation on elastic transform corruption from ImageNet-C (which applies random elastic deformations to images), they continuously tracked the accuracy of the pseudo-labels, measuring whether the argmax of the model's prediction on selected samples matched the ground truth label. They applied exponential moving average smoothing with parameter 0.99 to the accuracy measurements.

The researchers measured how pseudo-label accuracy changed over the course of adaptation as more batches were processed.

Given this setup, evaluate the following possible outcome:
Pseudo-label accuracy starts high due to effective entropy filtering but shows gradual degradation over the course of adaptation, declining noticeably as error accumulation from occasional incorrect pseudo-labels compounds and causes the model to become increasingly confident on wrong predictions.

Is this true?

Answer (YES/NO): NO